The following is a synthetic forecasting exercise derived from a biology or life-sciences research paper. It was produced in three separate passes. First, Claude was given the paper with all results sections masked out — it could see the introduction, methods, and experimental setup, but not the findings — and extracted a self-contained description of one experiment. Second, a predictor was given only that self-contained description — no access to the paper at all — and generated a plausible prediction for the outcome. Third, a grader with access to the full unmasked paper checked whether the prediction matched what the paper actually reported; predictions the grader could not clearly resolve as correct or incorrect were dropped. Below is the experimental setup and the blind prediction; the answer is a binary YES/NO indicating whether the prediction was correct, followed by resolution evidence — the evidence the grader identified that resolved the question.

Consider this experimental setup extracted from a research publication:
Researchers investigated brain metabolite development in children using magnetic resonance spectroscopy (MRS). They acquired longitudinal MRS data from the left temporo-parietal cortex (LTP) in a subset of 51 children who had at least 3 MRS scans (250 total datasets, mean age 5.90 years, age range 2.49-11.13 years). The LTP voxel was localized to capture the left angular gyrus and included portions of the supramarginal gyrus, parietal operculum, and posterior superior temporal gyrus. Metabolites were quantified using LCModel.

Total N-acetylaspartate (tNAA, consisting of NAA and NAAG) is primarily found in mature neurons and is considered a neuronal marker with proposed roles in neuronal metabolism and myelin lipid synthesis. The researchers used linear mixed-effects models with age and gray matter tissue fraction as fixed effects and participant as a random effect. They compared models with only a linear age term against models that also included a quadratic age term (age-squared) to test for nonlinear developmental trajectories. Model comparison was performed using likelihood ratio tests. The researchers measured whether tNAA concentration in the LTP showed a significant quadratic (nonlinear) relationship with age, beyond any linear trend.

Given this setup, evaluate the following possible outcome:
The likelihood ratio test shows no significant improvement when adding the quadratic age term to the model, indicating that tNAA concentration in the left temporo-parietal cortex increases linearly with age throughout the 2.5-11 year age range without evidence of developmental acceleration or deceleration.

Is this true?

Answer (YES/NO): YES